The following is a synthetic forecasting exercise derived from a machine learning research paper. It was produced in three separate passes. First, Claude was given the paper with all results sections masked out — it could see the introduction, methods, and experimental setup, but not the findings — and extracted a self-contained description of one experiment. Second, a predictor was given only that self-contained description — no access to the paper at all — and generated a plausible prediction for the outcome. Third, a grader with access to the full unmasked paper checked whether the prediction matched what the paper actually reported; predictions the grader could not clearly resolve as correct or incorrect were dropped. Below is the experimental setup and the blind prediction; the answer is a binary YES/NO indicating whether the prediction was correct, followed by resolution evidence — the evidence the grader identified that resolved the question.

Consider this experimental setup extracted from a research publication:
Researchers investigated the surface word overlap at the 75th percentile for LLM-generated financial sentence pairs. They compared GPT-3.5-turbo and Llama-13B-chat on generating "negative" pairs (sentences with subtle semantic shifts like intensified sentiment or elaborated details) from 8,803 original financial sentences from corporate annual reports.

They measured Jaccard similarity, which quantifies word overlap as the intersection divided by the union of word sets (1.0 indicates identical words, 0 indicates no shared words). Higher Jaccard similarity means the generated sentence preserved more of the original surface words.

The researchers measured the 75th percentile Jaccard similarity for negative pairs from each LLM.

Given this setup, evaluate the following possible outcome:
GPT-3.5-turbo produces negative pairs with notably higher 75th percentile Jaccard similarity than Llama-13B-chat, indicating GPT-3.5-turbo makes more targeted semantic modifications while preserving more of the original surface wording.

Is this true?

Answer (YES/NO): NO